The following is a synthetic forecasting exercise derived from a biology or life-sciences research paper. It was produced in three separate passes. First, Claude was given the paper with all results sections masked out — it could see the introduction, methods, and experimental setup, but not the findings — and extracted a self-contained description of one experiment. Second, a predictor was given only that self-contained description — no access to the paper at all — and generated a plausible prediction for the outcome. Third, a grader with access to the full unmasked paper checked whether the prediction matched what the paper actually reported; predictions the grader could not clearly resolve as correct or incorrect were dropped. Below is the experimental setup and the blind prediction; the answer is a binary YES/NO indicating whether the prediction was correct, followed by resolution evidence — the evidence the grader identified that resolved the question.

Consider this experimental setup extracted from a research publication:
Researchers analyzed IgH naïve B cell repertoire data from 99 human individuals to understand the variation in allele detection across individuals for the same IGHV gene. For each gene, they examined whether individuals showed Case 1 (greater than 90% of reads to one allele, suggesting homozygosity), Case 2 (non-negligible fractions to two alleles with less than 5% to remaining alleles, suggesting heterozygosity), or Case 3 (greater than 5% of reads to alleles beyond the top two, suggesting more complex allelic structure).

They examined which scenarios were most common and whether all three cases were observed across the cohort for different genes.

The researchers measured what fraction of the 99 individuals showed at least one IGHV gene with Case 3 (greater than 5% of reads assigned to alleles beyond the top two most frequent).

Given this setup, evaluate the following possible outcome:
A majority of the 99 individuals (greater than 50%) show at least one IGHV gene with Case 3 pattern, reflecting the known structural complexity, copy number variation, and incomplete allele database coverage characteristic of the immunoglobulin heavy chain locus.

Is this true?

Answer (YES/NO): YES